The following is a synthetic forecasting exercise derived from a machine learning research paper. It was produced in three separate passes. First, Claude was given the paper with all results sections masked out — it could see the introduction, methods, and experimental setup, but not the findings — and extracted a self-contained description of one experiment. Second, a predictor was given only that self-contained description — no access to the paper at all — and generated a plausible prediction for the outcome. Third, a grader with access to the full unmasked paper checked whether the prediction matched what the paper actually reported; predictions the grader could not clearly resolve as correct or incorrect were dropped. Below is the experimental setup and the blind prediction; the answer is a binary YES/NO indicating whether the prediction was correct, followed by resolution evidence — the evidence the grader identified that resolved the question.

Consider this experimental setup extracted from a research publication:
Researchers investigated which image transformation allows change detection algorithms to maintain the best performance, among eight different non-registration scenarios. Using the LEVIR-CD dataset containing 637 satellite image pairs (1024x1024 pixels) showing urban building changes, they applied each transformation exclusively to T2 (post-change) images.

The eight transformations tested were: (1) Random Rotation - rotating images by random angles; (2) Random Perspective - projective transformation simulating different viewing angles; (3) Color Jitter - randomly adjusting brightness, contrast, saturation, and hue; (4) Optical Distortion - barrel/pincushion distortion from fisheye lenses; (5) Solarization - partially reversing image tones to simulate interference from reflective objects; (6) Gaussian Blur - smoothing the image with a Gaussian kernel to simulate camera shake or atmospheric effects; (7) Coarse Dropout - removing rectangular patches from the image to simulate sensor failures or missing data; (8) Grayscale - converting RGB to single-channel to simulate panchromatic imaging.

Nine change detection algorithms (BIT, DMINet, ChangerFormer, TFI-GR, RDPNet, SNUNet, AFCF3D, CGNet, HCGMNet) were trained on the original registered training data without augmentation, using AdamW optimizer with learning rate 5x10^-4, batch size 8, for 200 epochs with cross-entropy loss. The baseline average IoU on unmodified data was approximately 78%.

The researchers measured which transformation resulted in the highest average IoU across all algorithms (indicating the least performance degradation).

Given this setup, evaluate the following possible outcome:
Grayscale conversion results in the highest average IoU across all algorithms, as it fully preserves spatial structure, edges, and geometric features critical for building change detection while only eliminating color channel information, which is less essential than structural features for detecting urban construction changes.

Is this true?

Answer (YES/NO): NO